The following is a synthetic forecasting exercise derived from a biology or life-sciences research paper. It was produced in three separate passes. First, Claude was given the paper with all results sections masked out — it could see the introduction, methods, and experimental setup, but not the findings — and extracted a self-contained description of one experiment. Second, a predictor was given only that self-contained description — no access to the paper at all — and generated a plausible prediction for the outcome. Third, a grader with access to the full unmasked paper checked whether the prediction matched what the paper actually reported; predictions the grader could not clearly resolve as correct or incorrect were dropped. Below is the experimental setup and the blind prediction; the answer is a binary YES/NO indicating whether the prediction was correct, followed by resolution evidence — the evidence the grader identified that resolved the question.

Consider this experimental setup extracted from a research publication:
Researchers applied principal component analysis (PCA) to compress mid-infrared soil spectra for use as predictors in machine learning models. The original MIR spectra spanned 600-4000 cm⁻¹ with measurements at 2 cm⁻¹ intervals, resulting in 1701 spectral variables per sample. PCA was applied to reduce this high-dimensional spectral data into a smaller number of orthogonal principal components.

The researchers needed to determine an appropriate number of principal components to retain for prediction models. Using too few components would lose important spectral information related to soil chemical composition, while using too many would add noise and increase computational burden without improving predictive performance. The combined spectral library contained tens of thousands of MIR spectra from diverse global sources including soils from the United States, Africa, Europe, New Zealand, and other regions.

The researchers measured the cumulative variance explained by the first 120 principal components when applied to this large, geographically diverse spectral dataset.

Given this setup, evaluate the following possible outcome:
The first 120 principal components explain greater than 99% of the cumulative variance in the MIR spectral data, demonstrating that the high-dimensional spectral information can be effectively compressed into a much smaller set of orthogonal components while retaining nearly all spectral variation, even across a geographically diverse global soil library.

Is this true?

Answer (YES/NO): NO